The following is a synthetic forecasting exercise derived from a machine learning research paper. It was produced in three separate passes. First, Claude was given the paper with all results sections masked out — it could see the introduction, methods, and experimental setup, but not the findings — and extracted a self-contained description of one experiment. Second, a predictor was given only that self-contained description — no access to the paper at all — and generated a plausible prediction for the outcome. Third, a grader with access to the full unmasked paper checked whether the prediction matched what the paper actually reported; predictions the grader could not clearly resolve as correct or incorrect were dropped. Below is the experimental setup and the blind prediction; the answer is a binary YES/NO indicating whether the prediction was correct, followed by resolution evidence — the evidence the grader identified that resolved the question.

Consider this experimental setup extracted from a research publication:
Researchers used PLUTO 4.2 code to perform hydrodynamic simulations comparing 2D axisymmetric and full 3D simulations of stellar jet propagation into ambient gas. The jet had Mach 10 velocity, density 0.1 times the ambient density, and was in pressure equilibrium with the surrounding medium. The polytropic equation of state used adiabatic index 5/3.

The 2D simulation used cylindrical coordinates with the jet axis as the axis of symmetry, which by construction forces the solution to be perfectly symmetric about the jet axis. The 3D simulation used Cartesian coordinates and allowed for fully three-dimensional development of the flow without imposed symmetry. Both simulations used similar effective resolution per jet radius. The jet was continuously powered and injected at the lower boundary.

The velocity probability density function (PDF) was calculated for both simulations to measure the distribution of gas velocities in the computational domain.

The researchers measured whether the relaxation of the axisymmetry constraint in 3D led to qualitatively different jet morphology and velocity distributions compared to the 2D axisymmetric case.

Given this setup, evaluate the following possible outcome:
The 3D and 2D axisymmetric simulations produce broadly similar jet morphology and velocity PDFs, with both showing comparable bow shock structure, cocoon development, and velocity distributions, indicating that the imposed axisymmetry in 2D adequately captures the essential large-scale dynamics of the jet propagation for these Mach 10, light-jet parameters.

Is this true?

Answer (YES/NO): NO